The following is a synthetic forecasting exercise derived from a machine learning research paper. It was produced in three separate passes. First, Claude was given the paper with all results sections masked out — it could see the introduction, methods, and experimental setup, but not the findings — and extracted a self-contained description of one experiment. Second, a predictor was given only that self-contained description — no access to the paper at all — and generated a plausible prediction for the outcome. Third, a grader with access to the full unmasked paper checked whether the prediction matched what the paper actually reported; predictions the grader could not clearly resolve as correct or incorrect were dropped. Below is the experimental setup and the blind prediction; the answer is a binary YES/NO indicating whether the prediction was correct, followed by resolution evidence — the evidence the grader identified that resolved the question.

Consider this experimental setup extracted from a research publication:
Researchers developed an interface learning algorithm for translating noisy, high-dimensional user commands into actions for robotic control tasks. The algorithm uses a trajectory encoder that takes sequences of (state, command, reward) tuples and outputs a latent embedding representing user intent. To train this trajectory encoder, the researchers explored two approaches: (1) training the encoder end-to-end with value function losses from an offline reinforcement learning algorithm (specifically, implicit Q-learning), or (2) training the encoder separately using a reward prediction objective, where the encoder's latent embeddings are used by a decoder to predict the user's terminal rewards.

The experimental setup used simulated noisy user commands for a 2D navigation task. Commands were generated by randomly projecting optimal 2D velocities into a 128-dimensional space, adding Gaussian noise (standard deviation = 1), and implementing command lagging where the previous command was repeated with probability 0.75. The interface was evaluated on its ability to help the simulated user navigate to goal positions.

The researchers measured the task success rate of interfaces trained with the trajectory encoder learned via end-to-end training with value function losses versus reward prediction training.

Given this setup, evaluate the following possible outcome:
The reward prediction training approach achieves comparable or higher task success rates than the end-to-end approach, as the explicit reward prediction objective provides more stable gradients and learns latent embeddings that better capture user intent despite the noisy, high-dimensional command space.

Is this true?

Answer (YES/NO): YES